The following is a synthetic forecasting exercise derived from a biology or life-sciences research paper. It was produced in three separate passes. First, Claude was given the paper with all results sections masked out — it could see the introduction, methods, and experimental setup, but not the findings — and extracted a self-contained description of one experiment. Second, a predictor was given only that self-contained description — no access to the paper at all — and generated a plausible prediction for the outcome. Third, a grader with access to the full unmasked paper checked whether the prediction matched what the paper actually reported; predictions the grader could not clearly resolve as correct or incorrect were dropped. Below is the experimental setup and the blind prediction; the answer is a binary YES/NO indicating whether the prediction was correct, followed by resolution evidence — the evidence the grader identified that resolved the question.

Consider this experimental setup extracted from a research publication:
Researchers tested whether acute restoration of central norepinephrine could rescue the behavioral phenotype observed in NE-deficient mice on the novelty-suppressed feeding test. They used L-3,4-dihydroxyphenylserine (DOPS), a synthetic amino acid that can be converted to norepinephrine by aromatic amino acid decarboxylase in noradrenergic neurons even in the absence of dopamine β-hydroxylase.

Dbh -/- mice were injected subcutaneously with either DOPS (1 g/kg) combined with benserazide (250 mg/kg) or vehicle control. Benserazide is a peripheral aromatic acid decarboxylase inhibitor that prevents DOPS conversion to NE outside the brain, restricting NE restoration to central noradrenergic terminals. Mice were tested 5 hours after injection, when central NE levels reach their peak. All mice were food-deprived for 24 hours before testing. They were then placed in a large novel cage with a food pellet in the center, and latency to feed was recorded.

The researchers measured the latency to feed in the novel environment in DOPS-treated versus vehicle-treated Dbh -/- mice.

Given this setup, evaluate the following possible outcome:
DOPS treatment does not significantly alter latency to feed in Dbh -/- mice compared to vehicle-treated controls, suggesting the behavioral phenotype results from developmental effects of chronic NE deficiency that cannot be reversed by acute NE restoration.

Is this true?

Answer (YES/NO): NO